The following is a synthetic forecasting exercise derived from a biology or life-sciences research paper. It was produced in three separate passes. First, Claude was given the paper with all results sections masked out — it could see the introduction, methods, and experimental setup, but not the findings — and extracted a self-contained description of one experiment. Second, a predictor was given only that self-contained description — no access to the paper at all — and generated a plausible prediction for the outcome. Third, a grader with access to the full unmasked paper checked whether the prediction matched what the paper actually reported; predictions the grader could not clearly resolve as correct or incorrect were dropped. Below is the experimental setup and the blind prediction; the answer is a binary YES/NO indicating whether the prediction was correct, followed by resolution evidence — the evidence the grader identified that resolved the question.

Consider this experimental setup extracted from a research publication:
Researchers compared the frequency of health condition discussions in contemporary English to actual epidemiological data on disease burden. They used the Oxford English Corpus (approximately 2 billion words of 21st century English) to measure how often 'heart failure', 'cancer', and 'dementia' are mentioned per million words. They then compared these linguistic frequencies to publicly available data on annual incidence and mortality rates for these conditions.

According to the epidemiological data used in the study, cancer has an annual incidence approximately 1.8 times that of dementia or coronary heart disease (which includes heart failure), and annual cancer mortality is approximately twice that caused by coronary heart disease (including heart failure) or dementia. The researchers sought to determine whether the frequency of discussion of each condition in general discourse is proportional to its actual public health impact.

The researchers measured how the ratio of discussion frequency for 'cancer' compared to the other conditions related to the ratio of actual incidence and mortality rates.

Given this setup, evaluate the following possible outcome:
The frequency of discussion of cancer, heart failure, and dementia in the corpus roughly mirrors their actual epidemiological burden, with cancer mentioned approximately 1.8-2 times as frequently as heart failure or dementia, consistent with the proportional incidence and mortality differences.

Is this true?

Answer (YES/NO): NO